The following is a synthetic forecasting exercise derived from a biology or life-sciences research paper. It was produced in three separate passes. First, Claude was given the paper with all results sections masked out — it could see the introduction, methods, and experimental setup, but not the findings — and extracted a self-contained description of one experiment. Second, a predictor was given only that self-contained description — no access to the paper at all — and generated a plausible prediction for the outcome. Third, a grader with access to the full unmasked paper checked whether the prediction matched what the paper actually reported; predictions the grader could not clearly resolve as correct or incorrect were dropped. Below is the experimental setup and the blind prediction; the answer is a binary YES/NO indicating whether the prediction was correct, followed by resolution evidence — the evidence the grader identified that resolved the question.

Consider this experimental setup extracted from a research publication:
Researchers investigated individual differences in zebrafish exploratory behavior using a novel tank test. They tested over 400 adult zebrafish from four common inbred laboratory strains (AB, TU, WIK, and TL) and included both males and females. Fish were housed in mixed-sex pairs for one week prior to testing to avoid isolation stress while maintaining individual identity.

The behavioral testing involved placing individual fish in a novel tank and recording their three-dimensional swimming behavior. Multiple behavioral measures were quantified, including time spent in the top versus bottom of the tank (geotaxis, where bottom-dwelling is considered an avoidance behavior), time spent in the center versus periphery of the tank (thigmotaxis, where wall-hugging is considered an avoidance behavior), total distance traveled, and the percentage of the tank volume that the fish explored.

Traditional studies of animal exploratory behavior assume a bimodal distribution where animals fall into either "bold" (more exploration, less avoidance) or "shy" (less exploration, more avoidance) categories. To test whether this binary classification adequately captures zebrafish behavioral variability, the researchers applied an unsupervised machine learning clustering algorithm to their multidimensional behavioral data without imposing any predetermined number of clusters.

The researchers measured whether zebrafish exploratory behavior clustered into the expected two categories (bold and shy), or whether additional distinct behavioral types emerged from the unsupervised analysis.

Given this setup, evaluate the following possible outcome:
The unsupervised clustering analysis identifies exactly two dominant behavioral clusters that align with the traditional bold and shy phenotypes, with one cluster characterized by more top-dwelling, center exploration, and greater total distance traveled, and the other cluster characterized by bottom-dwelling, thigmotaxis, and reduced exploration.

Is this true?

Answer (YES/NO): NO